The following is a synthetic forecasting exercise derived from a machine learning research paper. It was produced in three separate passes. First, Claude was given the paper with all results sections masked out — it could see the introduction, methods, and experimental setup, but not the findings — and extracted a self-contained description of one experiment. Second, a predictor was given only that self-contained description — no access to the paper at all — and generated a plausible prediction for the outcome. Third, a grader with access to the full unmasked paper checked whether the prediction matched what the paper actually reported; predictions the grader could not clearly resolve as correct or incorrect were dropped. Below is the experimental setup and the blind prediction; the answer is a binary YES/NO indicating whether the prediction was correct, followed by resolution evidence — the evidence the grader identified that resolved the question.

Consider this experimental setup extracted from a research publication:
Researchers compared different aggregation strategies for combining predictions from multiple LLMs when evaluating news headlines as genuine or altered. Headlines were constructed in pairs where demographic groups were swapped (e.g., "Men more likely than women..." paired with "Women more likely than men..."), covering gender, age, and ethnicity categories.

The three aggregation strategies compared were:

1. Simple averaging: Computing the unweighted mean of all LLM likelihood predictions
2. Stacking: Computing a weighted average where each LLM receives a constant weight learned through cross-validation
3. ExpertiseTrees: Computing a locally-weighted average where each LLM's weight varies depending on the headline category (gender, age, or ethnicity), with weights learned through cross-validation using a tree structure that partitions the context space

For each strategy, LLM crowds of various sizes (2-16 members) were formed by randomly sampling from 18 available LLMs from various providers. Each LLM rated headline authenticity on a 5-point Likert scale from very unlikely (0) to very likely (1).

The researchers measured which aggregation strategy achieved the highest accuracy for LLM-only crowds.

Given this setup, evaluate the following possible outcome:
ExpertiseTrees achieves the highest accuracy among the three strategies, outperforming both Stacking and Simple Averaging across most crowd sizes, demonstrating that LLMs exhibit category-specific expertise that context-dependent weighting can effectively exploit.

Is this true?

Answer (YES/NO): NO